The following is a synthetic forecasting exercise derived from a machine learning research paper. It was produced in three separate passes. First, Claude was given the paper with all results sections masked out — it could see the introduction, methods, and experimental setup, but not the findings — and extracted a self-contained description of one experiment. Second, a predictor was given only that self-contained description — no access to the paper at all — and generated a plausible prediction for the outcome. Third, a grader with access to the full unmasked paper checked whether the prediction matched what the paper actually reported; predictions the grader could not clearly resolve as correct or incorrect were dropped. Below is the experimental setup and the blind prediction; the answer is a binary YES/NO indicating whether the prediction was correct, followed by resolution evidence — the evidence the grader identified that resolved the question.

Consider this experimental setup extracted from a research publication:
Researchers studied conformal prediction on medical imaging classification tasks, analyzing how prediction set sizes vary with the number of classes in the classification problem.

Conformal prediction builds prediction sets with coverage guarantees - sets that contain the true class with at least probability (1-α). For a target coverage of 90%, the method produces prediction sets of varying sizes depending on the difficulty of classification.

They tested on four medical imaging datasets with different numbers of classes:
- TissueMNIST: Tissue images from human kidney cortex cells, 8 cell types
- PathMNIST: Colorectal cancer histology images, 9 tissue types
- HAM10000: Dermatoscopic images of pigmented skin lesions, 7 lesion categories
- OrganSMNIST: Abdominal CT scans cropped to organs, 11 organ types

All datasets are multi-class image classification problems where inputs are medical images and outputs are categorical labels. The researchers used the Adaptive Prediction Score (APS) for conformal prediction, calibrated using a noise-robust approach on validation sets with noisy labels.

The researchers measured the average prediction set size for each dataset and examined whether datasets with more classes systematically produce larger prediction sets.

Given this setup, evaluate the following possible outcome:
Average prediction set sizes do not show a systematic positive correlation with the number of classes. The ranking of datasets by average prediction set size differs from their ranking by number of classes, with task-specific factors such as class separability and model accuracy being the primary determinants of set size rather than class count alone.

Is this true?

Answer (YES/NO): YES